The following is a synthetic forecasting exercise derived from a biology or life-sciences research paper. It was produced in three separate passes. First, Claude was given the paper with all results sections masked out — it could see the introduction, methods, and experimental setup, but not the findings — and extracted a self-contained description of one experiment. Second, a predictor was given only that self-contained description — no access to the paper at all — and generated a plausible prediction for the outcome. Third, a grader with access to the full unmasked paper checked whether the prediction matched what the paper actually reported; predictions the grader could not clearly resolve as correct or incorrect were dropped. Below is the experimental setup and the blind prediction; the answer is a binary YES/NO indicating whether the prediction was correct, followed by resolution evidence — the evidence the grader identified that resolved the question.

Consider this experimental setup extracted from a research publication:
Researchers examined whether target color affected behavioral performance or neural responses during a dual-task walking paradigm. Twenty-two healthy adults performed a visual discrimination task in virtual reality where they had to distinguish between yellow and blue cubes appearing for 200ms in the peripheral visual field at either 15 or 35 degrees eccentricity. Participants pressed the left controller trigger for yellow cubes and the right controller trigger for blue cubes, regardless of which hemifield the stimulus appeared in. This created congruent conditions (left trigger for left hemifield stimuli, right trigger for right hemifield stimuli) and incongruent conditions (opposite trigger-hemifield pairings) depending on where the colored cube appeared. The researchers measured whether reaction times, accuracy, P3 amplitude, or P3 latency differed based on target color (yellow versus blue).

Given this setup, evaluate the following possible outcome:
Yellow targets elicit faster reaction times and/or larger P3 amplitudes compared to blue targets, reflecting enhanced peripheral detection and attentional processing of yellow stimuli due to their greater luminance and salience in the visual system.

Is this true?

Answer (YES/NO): NO